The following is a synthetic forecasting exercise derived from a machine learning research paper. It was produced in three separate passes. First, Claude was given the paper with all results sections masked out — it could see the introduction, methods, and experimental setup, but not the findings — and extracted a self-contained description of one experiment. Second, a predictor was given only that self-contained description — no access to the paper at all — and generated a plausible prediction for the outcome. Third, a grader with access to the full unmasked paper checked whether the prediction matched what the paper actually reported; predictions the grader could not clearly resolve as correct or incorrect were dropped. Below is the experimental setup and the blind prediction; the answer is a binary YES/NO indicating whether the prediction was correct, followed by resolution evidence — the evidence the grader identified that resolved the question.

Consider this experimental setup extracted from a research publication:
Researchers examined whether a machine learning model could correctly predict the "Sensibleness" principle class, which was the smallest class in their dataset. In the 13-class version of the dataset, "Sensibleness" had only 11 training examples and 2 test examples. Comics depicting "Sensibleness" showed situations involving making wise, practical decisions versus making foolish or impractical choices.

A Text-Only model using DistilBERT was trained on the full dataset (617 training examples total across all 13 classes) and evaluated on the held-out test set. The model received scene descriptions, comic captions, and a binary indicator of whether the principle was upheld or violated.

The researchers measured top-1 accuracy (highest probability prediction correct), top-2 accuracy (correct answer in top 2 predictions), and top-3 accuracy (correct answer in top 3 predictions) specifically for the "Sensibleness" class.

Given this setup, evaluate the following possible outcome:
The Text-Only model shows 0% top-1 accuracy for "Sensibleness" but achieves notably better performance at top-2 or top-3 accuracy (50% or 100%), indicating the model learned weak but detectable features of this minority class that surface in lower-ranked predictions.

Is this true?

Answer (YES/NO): NO